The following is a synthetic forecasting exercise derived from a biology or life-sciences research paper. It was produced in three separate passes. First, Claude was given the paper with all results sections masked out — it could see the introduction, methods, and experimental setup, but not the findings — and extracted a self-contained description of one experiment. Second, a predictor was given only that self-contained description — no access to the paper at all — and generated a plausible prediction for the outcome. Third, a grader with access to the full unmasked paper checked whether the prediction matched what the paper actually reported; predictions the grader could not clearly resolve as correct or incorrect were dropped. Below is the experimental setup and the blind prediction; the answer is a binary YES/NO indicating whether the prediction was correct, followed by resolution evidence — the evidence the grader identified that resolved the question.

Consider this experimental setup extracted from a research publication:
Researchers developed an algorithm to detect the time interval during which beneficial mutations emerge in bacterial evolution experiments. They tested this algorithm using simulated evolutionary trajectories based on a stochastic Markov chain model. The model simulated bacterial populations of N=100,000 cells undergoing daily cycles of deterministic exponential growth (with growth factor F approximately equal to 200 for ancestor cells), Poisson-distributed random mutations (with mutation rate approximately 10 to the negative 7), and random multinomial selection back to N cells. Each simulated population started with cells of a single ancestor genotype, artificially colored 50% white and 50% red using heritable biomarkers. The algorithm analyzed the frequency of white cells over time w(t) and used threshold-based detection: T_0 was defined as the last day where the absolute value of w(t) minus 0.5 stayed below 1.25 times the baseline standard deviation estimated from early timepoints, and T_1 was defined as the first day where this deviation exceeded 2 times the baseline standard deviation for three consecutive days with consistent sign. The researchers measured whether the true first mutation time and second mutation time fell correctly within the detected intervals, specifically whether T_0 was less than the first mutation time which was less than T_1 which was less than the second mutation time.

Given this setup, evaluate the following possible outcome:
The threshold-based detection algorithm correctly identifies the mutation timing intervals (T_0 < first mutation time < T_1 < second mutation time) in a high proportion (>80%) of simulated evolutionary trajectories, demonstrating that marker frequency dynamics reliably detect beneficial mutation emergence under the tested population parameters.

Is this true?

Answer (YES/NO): YES